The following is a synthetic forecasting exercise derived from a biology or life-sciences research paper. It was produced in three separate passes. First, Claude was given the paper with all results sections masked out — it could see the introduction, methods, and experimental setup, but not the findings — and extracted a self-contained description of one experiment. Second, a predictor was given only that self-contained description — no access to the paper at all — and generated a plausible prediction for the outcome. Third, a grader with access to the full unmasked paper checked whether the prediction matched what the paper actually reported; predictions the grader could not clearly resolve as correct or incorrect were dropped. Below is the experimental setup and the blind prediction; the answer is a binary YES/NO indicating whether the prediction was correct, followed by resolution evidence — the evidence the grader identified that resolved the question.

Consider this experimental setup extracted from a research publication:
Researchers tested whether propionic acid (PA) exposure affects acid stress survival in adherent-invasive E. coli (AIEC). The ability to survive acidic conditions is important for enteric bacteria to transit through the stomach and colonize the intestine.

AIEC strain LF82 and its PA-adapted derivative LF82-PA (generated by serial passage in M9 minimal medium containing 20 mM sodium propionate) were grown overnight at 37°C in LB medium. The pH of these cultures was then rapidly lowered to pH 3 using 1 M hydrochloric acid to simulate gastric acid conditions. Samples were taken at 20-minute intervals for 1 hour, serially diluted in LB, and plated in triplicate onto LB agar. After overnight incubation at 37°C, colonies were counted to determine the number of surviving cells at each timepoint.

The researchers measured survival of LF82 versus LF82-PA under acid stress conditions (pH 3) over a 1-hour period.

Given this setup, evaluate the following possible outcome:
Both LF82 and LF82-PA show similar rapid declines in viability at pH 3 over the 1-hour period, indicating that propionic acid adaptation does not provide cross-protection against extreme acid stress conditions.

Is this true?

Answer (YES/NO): NO